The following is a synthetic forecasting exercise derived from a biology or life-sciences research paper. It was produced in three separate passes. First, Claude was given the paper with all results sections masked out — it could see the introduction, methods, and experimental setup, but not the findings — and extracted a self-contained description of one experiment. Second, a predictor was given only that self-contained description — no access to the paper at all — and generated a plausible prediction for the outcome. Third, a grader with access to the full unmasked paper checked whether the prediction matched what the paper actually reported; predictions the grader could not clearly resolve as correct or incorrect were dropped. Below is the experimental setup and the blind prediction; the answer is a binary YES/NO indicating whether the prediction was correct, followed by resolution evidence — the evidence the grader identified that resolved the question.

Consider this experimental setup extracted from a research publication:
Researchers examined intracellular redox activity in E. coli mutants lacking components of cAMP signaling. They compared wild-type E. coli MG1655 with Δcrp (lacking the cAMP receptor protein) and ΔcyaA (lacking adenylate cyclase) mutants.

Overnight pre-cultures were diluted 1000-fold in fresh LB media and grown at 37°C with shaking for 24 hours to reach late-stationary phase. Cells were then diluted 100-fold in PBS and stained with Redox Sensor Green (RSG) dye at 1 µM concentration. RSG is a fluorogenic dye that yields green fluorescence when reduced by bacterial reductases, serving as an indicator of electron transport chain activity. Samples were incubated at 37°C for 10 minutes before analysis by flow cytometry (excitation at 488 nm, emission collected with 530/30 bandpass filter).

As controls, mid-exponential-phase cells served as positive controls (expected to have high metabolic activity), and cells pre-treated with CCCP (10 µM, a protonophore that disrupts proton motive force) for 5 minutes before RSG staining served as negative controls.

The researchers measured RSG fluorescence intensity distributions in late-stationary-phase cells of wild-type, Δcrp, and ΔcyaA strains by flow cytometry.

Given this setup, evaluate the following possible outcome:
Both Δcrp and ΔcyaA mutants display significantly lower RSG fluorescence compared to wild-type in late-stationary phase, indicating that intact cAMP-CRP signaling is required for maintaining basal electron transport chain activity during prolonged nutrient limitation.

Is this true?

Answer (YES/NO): YES